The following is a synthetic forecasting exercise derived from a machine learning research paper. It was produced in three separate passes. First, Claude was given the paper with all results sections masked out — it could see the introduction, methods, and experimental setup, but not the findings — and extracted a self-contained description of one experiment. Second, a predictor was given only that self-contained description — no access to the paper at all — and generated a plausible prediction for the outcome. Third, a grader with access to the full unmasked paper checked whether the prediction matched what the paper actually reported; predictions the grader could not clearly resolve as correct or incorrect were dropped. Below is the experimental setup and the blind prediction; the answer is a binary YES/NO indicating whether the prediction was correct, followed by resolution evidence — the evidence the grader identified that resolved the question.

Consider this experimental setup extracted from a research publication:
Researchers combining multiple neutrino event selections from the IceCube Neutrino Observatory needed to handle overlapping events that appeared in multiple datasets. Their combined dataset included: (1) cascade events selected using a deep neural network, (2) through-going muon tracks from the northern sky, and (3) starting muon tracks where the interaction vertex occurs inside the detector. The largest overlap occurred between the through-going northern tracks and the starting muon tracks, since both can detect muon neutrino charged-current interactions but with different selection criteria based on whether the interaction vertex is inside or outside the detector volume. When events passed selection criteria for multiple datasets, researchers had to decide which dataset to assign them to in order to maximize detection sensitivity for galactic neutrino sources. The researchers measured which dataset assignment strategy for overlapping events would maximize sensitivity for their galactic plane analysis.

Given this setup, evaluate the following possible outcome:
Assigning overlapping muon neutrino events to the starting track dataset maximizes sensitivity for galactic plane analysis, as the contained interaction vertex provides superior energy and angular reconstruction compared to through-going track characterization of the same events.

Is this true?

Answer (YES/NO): NO